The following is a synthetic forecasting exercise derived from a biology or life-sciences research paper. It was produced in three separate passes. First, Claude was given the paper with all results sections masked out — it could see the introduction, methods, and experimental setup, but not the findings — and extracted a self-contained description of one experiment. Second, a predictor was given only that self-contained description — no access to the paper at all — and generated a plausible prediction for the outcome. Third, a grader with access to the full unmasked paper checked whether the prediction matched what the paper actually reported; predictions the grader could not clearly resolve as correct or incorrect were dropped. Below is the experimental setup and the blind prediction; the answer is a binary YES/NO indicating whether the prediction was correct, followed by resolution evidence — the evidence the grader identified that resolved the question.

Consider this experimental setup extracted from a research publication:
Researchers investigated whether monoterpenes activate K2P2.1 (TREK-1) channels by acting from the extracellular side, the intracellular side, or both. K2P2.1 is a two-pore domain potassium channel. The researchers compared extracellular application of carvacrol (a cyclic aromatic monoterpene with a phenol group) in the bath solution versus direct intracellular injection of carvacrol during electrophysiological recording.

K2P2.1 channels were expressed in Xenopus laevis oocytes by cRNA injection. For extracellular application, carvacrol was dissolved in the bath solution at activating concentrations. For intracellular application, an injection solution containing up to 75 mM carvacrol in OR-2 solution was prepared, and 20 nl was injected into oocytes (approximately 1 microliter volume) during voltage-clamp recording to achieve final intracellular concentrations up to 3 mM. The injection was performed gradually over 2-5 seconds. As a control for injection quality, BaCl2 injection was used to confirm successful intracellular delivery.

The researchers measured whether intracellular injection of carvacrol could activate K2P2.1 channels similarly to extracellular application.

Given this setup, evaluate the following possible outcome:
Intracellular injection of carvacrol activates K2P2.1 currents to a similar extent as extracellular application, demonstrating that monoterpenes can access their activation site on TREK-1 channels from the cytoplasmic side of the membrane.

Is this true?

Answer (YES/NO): NO